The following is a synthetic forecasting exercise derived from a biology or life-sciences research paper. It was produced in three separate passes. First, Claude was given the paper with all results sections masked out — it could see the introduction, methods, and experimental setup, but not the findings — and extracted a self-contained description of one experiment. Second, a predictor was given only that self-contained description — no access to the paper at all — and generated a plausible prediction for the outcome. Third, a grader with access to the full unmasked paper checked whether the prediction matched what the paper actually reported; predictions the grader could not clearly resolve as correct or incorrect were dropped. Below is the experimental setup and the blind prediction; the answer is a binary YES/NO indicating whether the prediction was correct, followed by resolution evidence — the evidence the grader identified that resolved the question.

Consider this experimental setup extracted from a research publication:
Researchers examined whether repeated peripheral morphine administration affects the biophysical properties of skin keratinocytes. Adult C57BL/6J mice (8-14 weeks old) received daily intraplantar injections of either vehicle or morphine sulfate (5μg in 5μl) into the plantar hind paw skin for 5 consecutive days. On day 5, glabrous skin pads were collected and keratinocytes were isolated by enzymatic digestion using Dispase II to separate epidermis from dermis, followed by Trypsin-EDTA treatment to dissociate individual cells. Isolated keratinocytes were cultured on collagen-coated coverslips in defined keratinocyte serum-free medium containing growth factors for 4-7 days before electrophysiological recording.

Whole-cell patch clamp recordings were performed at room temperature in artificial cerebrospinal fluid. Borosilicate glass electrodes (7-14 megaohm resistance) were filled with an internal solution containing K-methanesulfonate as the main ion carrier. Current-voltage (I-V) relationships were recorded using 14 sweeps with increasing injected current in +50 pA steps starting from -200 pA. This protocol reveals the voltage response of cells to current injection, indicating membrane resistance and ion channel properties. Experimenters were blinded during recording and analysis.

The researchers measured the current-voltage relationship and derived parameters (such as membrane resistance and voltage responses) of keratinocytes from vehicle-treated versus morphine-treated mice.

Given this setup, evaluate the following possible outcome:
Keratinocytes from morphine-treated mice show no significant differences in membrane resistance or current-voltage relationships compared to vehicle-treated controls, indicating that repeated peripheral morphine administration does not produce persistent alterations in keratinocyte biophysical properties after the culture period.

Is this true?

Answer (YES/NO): NO